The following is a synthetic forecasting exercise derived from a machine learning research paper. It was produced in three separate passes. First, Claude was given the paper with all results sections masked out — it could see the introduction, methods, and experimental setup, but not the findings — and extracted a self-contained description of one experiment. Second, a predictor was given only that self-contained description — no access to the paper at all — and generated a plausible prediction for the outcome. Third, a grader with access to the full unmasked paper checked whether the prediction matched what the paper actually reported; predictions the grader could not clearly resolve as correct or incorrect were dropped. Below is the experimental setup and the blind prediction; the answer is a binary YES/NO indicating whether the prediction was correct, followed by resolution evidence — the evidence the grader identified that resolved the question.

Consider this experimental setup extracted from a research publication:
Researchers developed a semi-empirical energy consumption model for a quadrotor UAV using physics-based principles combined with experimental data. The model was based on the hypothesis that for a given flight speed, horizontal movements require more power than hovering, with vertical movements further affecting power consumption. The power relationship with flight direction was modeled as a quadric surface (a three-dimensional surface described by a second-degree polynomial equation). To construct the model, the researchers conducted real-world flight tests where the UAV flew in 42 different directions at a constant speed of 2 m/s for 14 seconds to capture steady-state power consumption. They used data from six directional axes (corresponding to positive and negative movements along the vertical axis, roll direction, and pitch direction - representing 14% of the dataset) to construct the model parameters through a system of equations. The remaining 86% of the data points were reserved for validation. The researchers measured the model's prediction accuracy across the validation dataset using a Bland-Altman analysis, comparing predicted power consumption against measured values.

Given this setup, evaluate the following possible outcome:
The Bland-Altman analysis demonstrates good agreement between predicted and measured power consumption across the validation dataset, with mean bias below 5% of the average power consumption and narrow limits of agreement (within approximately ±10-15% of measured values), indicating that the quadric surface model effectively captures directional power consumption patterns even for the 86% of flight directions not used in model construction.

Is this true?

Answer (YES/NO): YES